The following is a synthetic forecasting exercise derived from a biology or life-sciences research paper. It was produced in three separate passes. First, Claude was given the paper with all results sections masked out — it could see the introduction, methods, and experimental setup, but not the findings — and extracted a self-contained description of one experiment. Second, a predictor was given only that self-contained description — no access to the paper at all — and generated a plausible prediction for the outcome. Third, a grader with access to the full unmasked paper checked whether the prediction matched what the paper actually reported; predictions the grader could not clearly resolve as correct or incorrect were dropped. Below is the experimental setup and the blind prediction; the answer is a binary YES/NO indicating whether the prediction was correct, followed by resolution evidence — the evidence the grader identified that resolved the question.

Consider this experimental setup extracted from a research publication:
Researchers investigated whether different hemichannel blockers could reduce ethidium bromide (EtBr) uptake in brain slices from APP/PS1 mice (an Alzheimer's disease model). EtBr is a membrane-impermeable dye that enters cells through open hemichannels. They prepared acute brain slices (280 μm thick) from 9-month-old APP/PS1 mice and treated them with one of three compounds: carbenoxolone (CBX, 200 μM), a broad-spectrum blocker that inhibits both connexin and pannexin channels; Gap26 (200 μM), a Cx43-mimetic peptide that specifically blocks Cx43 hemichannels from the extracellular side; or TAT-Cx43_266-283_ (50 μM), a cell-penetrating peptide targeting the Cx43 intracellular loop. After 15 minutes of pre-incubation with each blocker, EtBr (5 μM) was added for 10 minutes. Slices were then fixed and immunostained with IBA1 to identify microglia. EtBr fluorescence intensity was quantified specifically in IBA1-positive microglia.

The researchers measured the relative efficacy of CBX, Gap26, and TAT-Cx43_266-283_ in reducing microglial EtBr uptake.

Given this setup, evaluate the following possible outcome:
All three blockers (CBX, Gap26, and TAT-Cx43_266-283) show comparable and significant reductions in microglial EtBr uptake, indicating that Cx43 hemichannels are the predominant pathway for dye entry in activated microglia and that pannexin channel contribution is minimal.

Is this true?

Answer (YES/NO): YES